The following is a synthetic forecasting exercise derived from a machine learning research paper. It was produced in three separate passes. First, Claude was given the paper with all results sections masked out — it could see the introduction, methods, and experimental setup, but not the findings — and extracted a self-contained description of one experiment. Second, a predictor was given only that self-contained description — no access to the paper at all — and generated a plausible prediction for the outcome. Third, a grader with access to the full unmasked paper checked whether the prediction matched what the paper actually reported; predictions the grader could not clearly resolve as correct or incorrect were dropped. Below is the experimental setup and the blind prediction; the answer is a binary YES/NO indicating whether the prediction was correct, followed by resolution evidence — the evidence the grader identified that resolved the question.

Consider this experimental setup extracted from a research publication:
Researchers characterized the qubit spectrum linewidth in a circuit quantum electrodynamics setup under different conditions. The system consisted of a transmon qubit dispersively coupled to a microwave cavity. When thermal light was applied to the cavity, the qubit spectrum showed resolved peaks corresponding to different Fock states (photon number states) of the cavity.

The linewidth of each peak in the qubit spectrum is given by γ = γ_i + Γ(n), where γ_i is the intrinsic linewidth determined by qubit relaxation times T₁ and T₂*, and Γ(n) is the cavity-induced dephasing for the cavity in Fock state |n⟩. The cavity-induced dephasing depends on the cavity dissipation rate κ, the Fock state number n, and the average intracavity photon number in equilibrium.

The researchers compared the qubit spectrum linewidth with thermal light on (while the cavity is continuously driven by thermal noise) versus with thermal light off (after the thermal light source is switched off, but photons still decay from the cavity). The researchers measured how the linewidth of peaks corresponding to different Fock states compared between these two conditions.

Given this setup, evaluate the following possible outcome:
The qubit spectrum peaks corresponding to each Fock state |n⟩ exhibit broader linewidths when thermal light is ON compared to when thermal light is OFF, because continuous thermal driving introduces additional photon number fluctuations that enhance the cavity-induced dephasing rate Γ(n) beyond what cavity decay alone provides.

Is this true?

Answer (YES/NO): YES